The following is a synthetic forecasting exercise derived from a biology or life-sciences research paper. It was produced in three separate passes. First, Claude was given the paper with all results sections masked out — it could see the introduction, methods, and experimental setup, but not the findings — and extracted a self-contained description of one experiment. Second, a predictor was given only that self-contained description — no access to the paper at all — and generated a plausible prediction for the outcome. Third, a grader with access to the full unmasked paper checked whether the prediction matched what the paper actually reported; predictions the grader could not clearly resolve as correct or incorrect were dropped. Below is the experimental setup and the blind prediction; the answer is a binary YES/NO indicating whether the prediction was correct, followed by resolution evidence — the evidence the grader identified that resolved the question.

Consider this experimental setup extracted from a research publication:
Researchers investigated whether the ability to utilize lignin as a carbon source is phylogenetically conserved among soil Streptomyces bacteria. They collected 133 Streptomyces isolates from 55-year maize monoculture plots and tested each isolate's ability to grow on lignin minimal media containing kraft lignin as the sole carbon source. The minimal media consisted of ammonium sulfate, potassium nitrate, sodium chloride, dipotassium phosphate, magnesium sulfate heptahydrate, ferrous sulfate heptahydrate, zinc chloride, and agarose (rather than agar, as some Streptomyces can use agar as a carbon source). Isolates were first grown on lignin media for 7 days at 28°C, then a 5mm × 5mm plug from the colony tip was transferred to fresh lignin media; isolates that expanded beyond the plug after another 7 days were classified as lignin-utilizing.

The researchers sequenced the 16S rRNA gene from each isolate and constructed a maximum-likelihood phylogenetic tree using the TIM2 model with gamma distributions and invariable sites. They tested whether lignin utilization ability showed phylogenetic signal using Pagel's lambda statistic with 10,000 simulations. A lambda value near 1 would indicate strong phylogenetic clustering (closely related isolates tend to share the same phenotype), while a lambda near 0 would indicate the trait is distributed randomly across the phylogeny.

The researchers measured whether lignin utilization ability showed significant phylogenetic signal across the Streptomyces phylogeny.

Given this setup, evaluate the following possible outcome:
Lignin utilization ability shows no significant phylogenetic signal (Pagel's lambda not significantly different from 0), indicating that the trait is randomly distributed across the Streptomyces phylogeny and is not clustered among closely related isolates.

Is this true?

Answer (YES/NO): NO